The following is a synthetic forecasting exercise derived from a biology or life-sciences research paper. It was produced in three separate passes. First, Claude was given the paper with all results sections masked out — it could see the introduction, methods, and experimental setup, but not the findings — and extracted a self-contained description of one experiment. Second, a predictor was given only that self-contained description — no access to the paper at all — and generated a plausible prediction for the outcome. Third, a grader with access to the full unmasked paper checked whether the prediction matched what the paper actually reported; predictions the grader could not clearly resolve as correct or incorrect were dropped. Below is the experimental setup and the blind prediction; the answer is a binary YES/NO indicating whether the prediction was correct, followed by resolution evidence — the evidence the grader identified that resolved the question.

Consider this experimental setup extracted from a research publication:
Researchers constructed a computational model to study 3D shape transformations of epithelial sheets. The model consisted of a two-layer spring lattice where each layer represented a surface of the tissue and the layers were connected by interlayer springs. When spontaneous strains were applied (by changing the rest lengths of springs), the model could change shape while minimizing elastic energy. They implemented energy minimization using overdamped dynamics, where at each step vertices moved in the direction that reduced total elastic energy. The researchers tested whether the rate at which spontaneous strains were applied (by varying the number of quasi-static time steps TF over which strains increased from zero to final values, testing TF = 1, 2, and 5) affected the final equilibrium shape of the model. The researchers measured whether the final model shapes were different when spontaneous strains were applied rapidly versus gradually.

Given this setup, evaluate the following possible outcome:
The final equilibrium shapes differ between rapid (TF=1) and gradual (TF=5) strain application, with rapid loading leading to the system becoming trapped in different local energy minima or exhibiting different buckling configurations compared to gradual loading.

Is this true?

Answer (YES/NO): NO